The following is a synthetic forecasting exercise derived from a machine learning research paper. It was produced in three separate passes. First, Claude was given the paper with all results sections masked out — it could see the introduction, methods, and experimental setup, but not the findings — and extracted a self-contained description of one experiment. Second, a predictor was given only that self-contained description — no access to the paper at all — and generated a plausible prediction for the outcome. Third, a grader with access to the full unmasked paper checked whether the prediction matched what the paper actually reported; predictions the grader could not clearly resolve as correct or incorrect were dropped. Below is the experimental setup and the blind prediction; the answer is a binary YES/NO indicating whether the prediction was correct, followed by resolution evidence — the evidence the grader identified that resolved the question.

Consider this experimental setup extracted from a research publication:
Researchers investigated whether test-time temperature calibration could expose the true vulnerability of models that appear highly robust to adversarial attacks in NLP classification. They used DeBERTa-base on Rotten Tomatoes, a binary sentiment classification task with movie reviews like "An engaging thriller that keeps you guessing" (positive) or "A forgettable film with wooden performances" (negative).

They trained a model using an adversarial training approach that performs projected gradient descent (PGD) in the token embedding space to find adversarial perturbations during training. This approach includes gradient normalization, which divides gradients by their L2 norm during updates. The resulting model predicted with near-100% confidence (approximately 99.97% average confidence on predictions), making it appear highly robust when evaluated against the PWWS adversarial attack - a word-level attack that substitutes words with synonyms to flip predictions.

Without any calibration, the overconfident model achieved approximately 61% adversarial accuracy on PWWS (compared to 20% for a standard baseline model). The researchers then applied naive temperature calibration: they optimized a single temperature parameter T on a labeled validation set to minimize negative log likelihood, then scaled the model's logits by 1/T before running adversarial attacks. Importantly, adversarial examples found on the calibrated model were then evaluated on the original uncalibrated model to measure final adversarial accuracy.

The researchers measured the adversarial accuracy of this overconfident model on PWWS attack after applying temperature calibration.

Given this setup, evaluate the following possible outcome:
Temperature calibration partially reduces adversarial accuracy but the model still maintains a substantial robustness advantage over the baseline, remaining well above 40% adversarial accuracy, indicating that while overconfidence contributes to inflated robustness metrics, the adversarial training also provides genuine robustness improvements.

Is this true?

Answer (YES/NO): NO